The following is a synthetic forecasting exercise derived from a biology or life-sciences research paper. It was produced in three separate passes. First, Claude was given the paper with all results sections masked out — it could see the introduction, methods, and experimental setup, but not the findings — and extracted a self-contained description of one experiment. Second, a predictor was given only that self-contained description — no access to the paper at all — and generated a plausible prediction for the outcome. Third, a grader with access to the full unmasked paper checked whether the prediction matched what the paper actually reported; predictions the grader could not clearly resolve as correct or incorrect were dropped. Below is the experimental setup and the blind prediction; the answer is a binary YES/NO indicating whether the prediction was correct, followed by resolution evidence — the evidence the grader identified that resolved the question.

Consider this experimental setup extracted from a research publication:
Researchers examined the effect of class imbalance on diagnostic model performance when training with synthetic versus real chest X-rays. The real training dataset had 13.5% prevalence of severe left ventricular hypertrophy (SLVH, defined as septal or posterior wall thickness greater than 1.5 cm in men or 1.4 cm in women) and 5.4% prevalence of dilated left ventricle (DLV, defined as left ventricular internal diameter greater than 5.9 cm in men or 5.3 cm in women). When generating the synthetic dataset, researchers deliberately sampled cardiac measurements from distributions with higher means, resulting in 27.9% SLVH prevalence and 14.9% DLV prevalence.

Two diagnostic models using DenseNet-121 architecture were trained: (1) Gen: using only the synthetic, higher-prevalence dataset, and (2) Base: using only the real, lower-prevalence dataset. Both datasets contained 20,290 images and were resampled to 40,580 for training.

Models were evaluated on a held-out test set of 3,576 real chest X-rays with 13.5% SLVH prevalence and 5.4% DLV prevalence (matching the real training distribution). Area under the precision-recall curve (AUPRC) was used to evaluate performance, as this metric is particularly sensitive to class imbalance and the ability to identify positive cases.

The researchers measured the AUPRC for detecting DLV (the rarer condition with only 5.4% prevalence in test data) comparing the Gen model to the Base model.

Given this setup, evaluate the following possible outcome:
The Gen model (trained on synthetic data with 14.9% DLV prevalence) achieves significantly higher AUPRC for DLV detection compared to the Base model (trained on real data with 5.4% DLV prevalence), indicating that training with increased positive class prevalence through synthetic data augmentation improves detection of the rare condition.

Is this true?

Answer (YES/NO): NO